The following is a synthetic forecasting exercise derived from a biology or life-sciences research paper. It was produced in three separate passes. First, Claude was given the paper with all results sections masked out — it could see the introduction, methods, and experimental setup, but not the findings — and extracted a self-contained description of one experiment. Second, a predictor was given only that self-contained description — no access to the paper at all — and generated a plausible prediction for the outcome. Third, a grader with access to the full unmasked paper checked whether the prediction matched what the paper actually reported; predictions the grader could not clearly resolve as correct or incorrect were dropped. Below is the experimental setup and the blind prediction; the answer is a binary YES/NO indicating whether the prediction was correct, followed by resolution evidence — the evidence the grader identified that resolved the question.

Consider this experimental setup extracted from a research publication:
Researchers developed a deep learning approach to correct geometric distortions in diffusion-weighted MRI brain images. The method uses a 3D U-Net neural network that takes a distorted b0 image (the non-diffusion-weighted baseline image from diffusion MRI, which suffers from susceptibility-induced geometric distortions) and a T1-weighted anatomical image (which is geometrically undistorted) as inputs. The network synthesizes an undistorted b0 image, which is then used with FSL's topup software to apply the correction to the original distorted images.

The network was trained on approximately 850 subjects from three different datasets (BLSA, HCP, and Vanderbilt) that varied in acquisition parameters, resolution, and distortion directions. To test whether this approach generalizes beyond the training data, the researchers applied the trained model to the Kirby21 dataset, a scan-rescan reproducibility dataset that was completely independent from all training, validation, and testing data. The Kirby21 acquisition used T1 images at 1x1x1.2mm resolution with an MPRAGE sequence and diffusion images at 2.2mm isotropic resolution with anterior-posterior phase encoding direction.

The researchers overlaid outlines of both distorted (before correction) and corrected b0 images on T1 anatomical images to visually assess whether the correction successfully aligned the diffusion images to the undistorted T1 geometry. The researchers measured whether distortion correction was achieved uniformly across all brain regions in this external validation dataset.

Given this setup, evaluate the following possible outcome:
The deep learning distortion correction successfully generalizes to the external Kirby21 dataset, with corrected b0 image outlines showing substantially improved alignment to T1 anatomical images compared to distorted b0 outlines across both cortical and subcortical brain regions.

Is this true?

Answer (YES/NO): NO